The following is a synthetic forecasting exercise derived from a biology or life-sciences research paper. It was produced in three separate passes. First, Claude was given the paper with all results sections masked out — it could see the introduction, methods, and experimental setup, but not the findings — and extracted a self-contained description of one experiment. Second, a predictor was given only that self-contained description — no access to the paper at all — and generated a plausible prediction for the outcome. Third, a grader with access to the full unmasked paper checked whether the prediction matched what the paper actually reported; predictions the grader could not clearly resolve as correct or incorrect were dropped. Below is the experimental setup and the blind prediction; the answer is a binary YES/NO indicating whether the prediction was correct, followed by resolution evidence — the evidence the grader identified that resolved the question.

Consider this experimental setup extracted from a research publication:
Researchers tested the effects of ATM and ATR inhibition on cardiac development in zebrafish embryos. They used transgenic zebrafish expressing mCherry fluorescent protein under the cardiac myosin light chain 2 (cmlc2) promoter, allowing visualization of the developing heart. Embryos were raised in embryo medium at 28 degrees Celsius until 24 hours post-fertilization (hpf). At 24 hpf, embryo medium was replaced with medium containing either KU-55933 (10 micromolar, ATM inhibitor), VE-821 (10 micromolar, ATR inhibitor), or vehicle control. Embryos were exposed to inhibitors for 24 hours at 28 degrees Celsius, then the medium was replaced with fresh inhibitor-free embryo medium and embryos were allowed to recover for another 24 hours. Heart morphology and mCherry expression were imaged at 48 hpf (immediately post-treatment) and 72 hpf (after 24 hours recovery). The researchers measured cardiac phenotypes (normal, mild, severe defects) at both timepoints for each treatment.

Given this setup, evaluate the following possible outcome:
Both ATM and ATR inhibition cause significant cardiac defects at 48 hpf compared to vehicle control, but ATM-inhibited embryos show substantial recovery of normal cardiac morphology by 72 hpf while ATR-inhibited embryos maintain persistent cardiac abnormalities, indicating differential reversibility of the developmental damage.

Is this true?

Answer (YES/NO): NO